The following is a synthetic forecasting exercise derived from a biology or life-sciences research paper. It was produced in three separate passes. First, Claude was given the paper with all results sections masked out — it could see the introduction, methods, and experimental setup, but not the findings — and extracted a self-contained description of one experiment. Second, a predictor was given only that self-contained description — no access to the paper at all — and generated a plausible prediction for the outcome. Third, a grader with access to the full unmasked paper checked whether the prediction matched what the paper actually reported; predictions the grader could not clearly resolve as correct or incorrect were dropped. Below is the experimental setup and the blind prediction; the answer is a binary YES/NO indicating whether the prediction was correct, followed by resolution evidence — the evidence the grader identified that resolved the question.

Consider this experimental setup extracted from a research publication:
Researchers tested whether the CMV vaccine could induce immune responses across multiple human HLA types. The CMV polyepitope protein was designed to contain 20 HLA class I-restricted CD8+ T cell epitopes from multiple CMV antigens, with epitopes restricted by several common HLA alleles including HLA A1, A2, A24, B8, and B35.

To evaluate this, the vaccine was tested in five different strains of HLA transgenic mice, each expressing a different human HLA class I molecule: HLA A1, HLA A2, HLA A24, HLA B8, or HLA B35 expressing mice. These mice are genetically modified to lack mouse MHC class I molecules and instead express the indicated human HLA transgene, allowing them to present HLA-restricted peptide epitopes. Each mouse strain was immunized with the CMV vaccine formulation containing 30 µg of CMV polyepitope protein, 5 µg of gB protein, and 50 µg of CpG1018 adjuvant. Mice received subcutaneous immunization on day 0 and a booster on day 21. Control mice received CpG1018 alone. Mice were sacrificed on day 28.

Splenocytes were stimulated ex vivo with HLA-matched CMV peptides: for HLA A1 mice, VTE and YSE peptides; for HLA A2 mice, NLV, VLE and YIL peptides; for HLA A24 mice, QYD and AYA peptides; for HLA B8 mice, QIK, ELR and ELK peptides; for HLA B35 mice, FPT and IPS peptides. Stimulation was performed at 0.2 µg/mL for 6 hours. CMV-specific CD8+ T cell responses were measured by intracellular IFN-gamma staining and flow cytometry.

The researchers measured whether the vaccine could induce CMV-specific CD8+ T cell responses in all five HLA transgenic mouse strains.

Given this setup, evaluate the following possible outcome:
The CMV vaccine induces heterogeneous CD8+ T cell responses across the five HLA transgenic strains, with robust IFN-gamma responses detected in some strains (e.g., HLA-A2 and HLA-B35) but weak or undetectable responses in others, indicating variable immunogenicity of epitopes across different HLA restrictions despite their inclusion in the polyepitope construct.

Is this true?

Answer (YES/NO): NO